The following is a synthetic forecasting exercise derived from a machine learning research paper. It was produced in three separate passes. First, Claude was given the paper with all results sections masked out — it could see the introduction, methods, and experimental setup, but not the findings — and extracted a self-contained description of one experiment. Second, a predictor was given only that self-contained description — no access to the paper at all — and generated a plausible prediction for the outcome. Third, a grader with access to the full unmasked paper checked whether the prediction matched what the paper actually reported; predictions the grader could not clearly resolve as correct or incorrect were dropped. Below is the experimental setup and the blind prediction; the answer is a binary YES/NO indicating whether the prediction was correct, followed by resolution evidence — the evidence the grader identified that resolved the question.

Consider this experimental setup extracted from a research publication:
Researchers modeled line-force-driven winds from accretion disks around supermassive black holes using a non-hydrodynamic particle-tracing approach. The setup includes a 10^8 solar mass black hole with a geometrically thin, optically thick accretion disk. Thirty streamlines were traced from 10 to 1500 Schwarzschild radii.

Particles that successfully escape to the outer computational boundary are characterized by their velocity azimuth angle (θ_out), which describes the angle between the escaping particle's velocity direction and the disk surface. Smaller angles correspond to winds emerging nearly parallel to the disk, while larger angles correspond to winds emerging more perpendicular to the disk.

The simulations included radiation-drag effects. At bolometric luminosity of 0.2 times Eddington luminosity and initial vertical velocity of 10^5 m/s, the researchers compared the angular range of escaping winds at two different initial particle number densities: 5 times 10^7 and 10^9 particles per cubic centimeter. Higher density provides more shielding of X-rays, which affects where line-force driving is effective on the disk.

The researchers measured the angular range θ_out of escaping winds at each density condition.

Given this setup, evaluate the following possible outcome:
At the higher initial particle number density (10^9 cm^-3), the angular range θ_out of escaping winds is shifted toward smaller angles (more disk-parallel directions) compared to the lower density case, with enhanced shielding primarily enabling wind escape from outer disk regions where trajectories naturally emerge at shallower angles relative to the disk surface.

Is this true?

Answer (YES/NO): NO